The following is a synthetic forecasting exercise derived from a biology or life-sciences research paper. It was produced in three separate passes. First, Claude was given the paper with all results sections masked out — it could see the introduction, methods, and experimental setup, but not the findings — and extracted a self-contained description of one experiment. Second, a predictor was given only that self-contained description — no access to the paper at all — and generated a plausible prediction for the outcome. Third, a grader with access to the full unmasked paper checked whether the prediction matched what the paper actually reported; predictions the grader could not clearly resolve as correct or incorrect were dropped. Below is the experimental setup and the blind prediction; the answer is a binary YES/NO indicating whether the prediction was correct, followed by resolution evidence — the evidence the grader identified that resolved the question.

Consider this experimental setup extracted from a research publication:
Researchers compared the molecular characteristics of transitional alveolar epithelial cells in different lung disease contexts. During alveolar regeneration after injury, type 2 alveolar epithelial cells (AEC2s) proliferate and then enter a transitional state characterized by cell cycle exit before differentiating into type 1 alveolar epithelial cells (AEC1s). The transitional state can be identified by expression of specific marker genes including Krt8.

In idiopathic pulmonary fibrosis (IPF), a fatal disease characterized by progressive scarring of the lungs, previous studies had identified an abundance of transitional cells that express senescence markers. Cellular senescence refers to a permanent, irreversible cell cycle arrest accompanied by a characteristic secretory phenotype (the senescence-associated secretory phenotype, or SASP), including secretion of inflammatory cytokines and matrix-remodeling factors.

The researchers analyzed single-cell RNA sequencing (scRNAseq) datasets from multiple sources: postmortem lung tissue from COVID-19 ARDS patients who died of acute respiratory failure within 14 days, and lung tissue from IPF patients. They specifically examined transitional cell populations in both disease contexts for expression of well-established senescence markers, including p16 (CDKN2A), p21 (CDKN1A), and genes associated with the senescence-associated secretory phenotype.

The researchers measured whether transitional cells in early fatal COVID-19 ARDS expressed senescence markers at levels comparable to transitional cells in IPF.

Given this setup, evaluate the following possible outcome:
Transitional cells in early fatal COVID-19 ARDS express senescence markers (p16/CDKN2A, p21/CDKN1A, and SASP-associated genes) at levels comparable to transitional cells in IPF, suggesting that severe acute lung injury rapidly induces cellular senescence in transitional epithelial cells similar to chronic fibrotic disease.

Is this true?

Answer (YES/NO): NO